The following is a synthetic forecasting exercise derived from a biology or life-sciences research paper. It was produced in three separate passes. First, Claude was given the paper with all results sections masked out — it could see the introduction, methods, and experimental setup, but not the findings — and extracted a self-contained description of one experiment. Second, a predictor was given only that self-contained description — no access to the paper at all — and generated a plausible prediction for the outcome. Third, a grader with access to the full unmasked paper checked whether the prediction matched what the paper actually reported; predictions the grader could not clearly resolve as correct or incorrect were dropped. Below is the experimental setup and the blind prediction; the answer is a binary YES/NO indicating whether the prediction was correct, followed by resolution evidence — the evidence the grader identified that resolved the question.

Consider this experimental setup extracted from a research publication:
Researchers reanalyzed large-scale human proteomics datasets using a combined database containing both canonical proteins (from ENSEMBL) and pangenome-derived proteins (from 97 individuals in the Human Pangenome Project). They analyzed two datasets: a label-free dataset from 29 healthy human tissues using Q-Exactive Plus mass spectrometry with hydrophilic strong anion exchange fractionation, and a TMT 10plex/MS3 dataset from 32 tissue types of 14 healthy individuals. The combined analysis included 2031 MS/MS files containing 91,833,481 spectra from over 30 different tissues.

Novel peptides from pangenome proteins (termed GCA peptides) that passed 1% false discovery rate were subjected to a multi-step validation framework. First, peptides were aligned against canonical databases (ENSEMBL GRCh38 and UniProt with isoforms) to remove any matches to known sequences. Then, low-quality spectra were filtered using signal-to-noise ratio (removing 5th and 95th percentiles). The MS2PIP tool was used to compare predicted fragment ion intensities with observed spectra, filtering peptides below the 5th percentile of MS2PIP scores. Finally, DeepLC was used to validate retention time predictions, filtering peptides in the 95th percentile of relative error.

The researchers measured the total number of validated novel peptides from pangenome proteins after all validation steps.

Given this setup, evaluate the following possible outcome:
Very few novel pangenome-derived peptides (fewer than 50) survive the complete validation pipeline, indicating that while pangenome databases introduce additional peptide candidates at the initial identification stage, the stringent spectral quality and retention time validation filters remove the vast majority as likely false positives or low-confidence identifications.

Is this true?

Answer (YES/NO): NO